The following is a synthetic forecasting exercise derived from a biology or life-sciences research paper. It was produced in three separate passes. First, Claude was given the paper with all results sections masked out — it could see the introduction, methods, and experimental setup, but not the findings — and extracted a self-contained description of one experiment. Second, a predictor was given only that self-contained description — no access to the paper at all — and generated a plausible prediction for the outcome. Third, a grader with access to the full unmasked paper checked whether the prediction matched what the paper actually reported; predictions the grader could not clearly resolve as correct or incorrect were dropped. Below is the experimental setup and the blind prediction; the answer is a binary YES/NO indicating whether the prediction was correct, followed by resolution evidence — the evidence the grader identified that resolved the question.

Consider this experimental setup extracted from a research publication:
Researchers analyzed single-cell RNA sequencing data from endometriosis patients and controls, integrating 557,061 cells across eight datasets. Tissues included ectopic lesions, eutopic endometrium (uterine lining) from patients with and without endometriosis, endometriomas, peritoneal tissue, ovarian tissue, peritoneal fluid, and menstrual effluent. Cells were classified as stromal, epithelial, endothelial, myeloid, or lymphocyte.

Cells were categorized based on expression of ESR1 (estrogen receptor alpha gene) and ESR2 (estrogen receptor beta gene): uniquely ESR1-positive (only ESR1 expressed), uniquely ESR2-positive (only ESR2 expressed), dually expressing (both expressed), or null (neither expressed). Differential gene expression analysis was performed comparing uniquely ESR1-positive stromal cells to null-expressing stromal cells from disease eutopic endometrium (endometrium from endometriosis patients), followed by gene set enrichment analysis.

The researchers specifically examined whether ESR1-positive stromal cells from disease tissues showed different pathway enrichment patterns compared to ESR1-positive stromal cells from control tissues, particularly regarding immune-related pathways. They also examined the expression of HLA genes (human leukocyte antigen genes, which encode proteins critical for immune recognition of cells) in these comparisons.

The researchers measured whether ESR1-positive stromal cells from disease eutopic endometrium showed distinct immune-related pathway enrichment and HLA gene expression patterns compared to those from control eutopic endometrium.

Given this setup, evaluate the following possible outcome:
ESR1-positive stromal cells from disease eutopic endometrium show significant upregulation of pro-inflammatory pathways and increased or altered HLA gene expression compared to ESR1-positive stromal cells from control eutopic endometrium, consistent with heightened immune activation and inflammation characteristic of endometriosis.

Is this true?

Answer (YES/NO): NO